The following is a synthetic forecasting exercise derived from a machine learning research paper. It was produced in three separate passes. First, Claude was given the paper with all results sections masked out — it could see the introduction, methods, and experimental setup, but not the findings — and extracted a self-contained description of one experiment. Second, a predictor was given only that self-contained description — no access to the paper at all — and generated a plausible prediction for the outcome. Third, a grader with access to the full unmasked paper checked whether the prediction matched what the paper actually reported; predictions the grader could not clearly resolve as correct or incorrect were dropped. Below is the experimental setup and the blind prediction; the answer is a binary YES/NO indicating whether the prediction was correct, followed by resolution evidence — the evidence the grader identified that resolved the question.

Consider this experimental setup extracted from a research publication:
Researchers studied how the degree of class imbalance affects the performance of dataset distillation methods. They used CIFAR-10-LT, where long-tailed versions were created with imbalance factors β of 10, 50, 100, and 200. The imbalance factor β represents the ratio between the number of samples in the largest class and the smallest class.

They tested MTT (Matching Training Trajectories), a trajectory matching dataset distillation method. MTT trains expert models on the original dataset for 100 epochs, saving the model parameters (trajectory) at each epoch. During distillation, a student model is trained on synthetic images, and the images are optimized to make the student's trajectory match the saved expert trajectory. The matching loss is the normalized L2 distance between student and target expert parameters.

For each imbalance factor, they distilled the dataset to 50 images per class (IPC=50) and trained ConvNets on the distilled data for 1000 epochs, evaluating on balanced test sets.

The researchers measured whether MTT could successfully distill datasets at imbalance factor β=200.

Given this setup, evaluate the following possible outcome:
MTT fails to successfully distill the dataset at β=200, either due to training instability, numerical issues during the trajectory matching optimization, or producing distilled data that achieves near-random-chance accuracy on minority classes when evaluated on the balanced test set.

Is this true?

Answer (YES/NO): NO